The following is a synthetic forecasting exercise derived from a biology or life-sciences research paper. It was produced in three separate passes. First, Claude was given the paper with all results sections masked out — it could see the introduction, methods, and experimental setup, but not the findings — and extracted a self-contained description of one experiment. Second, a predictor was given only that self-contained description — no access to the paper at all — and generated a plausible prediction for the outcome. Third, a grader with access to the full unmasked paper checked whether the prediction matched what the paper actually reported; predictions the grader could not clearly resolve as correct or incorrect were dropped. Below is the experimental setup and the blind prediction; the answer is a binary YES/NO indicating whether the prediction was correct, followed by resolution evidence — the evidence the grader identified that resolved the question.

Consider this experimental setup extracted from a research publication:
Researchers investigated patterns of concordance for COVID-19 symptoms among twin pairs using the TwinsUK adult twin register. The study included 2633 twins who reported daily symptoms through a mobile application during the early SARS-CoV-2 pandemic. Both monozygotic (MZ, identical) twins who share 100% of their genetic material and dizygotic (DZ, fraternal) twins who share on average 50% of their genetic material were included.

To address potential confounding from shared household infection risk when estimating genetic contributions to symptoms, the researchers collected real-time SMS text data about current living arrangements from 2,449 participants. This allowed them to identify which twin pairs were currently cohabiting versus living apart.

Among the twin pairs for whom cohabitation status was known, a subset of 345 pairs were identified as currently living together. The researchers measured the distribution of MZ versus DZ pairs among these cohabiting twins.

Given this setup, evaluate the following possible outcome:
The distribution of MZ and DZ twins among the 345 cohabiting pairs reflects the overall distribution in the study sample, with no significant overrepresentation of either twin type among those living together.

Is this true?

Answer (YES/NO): NO